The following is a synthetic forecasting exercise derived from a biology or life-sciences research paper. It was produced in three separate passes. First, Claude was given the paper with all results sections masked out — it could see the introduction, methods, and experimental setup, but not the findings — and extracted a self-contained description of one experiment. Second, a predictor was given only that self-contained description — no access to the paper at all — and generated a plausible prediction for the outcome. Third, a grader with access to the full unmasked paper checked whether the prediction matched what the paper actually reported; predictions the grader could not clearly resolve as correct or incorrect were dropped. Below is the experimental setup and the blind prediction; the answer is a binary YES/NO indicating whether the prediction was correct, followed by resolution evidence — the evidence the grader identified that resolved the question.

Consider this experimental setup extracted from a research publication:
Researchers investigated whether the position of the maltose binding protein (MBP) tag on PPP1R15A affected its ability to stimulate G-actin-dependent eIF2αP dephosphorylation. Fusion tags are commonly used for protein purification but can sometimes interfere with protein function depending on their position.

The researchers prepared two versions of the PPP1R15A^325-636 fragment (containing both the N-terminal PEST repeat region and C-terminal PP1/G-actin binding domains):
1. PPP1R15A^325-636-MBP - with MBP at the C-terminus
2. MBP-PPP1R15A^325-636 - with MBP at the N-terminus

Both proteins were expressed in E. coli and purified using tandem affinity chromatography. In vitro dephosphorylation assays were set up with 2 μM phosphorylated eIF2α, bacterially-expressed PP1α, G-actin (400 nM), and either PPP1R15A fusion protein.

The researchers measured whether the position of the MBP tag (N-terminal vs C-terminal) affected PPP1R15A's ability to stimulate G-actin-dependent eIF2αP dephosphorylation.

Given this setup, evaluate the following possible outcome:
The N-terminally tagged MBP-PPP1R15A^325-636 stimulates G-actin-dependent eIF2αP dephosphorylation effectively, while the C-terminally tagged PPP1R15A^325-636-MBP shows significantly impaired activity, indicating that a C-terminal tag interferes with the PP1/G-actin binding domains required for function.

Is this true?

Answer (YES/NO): NO